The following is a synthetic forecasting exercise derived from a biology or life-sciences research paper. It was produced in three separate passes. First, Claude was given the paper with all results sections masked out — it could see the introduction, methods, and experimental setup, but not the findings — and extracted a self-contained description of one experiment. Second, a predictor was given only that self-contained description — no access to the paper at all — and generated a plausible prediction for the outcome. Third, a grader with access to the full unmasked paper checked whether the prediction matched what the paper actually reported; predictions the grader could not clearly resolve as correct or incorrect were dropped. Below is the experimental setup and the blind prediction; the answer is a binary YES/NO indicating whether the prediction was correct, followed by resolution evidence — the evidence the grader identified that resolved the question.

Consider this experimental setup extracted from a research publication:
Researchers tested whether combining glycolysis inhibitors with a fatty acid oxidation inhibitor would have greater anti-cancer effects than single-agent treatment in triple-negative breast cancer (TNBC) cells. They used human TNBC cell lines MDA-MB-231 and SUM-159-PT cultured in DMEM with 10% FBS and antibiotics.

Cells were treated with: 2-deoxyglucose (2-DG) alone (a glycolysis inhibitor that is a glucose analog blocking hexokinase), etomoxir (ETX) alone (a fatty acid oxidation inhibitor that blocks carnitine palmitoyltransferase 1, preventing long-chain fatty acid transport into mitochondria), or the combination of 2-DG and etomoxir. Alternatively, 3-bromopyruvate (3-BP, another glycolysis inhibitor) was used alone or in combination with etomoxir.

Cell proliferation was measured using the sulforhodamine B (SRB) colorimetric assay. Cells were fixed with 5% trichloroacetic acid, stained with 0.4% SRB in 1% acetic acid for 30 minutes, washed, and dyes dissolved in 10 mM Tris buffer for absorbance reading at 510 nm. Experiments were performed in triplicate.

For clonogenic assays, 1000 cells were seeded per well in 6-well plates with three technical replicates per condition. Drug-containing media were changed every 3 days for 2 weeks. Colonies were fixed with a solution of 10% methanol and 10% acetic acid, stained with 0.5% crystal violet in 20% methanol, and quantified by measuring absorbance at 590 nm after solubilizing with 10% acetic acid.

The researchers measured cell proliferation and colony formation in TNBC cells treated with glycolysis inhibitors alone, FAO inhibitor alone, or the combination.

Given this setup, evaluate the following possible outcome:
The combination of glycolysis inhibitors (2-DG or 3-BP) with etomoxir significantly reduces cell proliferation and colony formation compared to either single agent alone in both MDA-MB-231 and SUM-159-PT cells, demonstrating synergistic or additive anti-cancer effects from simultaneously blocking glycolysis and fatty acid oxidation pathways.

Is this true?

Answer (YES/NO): NO